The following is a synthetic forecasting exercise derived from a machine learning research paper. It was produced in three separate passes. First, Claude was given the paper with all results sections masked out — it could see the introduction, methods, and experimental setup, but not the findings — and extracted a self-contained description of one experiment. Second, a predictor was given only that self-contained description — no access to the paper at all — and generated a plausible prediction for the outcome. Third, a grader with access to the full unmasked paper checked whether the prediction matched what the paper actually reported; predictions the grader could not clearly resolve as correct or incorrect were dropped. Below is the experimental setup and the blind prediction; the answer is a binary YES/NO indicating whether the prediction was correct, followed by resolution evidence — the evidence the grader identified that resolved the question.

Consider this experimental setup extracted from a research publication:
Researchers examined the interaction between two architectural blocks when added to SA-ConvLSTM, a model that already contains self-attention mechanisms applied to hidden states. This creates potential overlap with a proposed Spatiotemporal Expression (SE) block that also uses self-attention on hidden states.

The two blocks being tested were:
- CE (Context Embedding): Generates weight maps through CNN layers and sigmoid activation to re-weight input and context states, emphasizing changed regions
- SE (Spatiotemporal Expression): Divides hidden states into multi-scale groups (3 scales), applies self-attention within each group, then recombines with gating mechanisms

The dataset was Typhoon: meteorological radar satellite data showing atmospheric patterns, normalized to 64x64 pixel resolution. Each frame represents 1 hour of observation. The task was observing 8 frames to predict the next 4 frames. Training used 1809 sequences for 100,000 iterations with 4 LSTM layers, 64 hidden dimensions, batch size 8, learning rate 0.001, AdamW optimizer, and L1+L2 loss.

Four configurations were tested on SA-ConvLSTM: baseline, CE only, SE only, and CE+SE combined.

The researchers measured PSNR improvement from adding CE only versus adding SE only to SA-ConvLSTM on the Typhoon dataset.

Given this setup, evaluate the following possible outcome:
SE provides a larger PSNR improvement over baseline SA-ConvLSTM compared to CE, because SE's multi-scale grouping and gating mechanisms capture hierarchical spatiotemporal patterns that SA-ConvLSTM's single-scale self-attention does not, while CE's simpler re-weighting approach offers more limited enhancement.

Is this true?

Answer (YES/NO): YES